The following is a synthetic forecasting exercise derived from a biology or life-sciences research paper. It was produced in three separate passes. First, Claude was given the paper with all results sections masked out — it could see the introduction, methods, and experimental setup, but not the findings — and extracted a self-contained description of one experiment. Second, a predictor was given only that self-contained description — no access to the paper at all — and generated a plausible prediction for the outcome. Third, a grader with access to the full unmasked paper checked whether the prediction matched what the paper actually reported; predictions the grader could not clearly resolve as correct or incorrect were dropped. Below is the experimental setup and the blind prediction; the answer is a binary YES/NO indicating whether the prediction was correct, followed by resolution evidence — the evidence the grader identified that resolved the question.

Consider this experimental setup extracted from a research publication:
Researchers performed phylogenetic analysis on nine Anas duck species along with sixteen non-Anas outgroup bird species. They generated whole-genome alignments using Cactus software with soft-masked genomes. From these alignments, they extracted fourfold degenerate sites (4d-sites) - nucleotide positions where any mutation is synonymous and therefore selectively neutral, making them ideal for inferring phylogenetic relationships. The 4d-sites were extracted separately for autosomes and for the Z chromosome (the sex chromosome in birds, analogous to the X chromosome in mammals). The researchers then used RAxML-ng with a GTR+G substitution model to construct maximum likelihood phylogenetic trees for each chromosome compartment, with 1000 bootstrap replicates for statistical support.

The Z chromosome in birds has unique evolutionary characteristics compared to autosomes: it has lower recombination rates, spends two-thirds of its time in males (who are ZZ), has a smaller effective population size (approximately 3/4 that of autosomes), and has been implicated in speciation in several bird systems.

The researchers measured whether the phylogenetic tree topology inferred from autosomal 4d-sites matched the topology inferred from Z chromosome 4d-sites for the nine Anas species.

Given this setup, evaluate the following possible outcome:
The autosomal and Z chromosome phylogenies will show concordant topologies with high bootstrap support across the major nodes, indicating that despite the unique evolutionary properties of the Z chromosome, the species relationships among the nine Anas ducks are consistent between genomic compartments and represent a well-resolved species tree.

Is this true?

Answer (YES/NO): NO